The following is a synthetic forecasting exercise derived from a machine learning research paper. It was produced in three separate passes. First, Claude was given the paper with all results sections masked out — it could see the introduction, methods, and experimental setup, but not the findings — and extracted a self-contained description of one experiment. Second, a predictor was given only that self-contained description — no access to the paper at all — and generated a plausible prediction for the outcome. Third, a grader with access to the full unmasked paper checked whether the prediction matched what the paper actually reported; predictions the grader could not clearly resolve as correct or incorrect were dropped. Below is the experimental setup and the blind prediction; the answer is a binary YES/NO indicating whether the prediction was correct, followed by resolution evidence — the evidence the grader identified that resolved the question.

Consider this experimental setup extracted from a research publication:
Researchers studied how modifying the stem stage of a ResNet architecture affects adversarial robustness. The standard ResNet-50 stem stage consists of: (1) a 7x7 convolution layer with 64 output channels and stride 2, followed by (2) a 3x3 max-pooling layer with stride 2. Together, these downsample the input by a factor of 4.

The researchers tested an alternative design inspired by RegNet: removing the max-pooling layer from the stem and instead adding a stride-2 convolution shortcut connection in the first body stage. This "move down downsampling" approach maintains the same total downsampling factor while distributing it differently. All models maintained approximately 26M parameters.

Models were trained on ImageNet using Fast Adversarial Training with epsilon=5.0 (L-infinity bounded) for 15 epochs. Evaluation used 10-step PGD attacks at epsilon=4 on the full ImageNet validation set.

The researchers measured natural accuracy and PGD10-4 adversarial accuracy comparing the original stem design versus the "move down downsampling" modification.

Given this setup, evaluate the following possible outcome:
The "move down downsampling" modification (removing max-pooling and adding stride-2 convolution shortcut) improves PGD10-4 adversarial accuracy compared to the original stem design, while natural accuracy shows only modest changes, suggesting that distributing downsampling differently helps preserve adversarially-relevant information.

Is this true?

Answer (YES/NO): YES